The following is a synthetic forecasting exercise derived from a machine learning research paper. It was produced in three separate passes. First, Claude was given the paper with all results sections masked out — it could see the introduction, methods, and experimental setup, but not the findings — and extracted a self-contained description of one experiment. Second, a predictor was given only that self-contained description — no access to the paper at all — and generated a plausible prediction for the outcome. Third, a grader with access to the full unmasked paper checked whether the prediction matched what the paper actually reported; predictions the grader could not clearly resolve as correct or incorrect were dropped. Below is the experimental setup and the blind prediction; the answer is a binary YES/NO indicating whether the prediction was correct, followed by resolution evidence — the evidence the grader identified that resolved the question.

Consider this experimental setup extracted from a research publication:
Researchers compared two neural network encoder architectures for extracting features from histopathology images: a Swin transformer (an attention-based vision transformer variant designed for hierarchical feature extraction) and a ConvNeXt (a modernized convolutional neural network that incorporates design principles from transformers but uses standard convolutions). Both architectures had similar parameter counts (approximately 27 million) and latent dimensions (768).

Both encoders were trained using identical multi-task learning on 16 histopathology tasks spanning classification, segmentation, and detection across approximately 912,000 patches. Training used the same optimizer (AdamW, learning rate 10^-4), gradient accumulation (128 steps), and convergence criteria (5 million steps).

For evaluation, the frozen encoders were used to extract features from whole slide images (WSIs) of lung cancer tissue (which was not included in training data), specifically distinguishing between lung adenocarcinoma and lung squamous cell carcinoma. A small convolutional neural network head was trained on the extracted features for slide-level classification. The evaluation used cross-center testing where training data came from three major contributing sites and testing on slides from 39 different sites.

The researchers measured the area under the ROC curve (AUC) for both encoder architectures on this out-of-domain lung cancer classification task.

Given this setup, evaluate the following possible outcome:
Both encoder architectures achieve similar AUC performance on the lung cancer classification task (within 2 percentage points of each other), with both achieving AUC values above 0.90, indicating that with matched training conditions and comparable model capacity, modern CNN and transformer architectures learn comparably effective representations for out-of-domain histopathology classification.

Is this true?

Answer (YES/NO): NO